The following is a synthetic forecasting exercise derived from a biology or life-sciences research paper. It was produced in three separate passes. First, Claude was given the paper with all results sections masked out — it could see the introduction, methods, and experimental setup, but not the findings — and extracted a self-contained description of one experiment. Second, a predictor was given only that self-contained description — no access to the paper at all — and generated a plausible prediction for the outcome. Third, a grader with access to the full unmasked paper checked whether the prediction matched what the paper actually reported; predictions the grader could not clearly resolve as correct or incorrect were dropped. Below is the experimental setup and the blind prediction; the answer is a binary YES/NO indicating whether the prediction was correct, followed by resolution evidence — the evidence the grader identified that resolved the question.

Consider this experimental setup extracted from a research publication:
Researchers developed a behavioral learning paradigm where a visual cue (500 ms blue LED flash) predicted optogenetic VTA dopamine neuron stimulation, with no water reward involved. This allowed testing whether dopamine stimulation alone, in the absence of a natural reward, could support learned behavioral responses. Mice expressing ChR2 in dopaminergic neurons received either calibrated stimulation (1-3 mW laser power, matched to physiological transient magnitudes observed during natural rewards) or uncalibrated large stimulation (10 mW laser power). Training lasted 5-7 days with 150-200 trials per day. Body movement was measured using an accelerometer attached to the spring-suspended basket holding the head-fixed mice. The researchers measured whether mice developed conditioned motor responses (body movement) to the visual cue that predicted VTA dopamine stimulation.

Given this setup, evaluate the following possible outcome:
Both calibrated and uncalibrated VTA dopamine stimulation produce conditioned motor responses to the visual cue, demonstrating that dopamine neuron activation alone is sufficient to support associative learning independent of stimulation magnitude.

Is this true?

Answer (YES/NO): NO